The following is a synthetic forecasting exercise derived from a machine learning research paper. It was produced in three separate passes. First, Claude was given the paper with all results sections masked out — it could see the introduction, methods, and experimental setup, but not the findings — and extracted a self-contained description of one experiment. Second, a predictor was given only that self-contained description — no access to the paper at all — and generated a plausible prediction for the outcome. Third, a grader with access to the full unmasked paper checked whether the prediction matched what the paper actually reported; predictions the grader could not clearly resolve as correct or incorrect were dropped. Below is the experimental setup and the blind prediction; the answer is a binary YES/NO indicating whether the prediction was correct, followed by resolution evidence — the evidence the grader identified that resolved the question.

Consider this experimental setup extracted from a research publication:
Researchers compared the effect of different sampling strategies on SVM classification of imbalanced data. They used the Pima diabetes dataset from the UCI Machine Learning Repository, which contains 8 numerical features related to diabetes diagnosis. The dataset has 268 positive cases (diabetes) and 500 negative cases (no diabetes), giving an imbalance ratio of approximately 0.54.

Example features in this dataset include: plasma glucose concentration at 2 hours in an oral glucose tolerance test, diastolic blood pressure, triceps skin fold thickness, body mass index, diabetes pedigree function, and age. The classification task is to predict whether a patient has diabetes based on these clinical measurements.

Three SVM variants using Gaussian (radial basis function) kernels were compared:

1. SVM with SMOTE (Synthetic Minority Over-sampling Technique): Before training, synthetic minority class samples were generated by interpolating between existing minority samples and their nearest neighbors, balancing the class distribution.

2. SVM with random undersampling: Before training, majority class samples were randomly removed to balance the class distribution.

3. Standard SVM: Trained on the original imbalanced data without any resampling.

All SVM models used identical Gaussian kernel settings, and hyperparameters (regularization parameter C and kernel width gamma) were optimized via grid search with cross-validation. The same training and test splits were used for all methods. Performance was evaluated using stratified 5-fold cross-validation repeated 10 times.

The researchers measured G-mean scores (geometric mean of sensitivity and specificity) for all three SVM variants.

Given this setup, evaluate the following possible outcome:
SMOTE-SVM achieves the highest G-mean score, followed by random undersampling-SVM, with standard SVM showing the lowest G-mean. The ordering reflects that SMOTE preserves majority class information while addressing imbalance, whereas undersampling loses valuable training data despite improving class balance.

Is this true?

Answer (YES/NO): YES